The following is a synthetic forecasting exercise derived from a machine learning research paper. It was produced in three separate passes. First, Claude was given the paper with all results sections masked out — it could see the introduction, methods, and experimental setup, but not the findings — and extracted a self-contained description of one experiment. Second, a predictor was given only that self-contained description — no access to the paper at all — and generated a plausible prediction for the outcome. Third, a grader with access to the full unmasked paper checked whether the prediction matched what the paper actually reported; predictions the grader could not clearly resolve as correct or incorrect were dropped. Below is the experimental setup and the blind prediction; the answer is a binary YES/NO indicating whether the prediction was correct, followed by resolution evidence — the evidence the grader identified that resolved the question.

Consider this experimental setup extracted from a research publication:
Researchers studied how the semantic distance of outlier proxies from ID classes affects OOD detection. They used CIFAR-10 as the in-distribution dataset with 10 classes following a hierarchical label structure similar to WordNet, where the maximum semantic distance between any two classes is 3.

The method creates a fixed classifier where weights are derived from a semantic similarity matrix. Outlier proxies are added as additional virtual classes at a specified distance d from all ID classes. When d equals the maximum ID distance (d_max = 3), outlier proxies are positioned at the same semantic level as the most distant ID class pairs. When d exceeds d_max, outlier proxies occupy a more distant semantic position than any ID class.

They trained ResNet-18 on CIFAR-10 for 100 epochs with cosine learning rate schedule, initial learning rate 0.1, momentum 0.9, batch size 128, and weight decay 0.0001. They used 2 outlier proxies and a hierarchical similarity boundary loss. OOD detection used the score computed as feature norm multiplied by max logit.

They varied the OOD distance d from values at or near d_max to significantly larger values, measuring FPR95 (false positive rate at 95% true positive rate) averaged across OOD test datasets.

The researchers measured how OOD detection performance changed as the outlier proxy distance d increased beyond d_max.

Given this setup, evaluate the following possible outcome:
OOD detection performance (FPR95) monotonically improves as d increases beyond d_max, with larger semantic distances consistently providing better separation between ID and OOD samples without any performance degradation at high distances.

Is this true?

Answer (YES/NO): NO